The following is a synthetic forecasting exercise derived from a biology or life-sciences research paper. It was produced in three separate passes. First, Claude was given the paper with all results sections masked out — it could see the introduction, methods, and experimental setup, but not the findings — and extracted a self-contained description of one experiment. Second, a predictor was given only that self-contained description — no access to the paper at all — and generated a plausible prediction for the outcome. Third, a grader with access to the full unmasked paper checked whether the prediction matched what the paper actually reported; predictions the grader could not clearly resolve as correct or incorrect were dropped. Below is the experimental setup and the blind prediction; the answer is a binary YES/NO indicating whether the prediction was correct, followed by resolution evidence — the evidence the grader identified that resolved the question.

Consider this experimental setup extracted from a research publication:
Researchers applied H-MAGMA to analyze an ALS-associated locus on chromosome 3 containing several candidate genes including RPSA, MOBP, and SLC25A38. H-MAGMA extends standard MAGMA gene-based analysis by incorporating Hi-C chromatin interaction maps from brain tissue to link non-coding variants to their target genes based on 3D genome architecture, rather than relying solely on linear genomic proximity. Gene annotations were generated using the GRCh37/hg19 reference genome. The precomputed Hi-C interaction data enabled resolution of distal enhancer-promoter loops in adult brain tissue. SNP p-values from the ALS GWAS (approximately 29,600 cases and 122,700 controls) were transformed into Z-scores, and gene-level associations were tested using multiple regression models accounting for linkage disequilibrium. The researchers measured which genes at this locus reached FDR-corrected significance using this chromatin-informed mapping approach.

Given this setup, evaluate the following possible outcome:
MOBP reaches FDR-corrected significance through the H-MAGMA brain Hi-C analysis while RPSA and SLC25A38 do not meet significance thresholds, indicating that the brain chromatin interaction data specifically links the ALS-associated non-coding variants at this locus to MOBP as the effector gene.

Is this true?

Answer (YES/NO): NO